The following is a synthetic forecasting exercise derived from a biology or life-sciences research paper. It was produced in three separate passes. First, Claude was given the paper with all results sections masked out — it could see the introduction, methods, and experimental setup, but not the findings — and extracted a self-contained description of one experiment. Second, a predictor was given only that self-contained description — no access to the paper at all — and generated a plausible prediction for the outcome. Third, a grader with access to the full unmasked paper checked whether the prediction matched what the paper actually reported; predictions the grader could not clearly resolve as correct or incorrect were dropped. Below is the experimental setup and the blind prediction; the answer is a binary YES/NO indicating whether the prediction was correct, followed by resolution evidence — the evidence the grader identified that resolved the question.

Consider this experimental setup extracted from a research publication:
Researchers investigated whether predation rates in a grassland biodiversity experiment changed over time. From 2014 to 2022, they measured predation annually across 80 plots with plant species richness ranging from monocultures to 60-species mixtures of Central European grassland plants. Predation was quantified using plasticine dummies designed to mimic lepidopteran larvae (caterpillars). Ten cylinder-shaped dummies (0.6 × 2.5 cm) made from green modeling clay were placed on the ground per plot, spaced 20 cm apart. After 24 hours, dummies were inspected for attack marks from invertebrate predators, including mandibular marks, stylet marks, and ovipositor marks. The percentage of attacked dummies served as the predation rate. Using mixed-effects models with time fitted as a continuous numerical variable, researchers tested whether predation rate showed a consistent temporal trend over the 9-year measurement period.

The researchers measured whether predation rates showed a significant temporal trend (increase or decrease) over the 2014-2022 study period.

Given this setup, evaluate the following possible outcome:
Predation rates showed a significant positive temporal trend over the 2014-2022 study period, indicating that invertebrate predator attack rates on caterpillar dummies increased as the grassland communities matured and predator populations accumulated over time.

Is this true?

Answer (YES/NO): NO